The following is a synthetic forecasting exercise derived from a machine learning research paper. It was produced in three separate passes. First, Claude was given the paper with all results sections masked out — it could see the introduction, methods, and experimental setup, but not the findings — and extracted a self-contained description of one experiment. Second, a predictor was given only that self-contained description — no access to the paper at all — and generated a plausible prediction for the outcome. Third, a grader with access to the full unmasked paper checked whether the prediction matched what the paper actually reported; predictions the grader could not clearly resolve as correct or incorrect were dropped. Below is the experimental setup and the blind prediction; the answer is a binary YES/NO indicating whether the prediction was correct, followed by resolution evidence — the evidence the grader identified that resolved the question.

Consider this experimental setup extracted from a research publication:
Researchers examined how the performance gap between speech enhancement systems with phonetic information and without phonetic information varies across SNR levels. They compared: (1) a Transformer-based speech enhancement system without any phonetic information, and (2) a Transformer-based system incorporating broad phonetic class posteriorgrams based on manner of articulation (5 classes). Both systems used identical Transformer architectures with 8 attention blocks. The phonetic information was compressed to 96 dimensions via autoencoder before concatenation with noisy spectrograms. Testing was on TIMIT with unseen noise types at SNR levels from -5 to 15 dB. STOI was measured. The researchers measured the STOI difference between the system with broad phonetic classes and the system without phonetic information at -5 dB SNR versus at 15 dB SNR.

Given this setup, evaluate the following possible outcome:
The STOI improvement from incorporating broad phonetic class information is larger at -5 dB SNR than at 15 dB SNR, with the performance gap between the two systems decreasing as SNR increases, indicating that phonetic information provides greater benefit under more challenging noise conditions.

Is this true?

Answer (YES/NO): NO